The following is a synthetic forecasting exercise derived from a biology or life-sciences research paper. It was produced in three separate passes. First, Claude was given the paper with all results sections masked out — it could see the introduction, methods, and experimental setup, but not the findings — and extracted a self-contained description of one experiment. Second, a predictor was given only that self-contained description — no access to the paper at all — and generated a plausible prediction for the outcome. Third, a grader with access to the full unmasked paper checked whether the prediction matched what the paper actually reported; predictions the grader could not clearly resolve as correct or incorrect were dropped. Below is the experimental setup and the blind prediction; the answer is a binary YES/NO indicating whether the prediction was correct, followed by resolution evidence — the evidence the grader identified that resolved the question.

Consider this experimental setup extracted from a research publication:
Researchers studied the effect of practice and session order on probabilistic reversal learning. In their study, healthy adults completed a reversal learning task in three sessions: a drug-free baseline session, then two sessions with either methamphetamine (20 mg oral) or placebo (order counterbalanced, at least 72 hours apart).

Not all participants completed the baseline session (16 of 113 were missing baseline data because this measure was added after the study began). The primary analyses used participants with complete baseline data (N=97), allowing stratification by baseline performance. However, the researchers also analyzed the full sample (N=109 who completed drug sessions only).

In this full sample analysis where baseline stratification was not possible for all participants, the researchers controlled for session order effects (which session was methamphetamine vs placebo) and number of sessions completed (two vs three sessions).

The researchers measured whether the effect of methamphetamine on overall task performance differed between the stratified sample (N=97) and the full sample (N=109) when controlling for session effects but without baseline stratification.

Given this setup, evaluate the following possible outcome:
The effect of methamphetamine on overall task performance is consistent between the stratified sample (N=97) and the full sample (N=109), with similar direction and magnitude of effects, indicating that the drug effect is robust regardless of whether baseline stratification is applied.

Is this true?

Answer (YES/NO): NO